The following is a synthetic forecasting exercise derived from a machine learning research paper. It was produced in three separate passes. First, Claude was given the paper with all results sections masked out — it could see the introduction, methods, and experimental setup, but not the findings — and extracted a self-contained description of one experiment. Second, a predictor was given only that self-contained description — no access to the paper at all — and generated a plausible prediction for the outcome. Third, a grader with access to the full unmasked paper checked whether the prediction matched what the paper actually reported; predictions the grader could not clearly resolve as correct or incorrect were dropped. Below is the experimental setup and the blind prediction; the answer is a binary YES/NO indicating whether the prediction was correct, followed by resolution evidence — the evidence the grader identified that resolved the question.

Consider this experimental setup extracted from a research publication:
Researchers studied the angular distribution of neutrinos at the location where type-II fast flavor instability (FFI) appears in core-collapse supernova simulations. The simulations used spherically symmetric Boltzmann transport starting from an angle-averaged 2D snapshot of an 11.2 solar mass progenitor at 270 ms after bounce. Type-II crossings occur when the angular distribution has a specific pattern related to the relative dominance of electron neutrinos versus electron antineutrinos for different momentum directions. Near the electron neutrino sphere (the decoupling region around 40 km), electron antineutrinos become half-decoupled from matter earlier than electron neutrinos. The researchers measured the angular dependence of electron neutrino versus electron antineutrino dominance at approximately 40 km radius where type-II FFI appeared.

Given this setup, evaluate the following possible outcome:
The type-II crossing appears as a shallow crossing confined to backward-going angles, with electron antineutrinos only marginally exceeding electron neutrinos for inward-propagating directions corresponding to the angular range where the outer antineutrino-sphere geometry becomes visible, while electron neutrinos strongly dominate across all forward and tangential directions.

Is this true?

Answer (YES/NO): NO